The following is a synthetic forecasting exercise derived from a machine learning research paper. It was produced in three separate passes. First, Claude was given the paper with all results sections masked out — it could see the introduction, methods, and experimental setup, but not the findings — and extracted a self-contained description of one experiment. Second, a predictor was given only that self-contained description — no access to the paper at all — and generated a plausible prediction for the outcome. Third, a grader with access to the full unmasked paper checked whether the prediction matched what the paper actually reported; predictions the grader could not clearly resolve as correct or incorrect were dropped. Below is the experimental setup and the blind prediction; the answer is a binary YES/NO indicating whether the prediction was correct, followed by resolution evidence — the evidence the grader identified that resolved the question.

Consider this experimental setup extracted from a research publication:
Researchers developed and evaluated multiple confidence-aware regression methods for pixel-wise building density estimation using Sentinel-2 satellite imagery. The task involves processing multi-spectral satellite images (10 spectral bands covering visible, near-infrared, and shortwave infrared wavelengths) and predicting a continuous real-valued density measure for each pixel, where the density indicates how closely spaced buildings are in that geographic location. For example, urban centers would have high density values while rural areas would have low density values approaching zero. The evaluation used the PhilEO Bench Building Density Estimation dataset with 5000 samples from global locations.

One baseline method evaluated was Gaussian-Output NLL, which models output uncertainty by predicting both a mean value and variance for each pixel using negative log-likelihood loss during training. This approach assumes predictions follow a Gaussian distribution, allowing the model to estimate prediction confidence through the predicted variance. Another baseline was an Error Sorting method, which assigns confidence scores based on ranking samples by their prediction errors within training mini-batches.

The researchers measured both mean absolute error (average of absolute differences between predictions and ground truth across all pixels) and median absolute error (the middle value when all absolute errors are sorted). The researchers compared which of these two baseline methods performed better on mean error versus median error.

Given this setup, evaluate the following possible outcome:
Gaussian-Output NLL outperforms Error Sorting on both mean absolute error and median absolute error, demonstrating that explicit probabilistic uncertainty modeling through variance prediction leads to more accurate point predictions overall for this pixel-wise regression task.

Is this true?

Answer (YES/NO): YES